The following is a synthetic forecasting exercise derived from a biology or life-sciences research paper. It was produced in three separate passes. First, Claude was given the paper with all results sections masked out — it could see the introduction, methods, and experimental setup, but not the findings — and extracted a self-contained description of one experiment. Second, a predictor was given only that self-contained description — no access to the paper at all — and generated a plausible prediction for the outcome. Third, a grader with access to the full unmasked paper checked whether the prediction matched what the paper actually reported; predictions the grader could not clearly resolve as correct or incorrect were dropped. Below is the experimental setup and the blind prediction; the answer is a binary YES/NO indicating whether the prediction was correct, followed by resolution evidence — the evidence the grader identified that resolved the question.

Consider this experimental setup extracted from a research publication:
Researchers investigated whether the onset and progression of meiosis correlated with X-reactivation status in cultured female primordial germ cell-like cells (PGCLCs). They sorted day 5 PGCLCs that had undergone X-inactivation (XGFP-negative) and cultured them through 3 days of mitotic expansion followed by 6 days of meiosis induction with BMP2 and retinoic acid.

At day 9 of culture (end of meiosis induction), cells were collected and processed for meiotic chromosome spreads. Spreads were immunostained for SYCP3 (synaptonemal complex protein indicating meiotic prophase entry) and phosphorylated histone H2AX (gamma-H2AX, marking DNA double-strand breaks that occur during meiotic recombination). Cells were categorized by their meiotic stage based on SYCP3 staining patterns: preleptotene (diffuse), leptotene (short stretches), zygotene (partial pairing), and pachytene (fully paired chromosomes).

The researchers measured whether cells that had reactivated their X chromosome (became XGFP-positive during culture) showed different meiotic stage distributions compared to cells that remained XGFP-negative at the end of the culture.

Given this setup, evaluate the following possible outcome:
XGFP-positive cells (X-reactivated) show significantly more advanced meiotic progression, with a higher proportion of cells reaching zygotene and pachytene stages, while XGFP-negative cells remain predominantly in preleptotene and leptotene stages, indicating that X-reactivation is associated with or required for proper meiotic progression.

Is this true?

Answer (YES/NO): NO